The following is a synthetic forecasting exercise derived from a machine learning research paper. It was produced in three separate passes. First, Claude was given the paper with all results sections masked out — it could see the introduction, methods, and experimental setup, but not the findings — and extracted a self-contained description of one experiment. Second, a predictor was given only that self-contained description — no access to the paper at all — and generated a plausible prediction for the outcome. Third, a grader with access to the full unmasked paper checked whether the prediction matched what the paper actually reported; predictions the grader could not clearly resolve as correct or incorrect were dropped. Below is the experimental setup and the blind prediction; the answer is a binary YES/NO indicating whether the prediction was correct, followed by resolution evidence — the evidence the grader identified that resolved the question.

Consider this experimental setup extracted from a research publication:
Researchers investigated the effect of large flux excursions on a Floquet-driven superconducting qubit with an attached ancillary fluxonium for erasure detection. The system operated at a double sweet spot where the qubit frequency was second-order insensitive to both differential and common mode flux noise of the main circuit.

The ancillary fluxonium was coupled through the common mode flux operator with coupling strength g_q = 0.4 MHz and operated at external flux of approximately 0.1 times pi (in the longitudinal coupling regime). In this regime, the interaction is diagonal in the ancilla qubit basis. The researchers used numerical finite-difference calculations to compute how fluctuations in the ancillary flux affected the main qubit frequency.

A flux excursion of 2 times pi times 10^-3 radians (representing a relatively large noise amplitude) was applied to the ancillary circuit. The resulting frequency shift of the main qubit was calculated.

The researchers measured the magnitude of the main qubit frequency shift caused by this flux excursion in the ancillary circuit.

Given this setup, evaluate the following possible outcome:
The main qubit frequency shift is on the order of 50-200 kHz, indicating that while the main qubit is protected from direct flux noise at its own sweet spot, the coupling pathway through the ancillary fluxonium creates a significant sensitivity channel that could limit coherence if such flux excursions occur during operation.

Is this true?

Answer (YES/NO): NO